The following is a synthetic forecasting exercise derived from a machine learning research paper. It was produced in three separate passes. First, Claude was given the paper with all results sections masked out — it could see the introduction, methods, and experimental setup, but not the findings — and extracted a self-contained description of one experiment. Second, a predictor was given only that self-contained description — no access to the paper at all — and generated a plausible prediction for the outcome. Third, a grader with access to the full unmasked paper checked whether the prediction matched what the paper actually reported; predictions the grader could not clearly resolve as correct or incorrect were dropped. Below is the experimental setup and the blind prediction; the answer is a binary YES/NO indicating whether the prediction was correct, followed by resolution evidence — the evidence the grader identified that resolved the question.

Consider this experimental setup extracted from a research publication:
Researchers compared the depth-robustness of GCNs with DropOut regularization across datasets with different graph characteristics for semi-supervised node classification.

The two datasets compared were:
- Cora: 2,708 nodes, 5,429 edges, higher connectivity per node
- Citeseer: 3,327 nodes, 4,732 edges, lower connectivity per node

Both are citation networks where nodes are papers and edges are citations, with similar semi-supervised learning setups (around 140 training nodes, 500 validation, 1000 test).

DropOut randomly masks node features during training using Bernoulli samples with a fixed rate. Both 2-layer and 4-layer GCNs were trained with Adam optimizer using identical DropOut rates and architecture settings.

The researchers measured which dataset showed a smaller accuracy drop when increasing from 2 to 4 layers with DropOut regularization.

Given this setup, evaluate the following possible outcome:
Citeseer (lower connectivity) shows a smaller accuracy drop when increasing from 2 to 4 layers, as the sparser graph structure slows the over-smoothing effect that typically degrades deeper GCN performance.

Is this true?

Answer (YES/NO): NO